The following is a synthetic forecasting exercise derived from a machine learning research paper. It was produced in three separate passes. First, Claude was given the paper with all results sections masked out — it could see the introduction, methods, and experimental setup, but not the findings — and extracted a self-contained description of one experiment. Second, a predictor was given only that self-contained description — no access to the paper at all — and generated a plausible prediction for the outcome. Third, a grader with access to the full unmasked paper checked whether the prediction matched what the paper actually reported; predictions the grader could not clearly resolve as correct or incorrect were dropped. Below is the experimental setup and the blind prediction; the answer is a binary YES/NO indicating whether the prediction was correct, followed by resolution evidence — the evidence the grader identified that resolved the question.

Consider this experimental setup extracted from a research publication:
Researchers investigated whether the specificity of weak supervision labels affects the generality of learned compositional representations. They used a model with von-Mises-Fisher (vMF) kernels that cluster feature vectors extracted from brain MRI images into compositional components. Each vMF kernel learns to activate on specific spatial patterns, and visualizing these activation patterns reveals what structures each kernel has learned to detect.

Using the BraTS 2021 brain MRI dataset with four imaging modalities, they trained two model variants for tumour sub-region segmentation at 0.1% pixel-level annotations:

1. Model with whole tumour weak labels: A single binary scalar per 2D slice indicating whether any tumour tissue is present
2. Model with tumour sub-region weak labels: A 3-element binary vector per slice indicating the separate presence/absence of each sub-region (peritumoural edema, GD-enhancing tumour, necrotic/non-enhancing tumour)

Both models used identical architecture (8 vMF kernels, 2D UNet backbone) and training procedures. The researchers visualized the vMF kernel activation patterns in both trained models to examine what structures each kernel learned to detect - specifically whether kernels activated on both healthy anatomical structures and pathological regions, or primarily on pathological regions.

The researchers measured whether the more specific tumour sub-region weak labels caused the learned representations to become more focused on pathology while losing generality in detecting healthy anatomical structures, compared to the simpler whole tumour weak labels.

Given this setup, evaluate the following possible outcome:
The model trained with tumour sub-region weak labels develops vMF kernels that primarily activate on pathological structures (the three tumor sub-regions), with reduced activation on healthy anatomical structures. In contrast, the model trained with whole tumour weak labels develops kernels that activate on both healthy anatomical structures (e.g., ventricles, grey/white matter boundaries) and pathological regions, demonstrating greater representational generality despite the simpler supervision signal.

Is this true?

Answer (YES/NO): YES